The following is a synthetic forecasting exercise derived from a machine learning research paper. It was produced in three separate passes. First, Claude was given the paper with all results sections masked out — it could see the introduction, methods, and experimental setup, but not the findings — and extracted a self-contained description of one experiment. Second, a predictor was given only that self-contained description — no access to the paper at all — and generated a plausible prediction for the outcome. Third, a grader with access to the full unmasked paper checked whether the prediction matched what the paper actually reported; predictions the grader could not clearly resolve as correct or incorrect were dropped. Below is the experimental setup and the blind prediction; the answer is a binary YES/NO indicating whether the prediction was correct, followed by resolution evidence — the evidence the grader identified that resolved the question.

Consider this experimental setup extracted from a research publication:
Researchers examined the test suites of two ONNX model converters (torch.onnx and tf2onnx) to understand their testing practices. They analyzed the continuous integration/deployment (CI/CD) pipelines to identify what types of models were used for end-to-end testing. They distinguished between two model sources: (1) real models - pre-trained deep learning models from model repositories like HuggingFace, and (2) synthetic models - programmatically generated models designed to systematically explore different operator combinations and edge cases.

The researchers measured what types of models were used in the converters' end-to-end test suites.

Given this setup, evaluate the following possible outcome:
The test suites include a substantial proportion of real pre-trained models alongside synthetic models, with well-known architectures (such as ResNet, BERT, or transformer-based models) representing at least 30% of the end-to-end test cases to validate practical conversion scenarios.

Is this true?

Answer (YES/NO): NO